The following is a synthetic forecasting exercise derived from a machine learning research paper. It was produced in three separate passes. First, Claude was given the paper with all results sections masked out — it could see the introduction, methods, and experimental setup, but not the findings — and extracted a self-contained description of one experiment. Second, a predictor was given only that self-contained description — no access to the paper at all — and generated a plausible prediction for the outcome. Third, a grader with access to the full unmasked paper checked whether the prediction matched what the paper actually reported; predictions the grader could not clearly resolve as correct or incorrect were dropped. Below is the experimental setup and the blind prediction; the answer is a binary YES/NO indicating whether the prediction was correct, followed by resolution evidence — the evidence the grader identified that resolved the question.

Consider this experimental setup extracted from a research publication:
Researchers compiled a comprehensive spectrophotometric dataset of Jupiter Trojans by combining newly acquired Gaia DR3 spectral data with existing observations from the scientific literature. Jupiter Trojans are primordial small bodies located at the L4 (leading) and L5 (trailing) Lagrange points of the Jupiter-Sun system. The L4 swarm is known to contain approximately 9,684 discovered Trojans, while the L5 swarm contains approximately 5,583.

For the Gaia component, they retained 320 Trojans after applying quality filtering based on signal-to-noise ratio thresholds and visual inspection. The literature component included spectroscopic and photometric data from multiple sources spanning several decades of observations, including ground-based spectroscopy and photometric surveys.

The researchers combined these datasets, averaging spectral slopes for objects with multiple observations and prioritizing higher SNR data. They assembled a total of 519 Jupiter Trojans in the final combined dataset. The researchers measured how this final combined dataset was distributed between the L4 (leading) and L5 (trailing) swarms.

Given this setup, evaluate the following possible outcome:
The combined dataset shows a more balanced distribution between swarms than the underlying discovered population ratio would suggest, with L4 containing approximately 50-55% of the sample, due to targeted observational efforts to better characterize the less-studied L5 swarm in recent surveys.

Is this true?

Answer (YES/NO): NO